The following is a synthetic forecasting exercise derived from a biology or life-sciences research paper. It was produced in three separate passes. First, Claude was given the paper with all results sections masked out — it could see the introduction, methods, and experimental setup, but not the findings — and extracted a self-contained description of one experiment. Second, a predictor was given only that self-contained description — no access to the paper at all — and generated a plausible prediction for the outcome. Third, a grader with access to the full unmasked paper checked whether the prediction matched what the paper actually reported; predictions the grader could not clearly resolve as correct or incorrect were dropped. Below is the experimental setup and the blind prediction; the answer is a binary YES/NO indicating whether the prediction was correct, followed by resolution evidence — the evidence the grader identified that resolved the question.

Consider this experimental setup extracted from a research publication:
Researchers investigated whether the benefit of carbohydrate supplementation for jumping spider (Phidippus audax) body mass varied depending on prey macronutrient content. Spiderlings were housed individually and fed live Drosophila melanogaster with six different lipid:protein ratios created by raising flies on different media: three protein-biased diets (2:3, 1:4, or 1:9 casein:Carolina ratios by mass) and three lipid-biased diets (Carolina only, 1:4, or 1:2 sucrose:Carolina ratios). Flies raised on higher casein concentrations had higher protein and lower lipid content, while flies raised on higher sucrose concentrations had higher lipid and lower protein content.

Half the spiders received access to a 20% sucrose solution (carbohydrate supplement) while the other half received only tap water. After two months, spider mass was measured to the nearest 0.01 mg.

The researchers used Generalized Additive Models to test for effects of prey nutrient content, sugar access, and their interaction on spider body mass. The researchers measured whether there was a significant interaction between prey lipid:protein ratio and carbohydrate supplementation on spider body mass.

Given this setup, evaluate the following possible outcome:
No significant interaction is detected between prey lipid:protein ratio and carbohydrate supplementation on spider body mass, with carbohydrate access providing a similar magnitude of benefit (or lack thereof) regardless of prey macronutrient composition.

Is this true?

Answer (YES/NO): NO